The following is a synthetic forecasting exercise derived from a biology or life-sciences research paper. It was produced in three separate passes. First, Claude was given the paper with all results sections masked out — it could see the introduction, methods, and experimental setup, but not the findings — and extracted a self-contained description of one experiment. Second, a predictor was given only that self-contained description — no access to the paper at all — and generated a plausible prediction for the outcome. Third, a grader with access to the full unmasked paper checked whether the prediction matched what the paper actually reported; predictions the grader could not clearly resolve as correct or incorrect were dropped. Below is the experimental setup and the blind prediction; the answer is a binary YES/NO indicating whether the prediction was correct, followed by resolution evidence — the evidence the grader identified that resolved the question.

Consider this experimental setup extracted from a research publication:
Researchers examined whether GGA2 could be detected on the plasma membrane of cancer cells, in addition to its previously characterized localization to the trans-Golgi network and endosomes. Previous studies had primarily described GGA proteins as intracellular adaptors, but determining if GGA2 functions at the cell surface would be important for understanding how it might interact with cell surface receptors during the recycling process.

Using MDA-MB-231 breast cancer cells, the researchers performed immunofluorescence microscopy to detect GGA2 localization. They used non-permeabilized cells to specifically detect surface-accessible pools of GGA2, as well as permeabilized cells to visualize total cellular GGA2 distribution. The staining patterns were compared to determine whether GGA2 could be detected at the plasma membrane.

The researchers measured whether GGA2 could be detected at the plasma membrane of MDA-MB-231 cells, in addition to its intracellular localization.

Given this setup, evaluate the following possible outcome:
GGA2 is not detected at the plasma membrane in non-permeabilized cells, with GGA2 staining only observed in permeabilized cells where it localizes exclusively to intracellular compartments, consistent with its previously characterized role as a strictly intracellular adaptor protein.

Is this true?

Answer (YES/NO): NO